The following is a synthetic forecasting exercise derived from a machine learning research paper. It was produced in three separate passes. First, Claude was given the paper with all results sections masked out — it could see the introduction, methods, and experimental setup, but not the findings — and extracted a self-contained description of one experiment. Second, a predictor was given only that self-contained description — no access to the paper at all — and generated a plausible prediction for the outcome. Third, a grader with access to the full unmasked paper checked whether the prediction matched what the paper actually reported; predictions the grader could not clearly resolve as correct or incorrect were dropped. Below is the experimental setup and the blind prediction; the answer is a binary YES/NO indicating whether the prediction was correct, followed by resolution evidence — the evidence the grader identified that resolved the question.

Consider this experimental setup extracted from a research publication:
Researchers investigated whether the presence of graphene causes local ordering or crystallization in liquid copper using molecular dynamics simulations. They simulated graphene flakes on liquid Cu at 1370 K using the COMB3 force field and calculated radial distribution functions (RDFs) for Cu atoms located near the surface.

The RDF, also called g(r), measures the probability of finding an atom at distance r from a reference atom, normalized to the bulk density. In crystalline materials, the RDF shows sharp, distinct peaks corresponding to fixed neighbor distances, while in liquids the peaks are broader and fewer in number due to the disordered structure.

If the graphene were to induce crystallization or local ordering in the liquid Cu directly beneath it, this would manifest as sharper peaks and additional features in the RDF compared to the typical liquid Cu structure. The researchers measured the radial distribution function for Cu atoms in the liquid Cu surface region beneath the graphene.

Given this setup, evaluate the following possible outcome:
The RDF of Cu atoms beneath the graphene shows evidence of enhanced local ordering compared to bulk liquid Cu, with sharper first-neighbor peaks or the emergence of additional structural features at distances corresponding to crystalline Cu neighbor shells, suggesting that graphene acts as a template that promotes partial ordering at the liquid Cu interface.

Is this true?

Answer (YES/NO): NO